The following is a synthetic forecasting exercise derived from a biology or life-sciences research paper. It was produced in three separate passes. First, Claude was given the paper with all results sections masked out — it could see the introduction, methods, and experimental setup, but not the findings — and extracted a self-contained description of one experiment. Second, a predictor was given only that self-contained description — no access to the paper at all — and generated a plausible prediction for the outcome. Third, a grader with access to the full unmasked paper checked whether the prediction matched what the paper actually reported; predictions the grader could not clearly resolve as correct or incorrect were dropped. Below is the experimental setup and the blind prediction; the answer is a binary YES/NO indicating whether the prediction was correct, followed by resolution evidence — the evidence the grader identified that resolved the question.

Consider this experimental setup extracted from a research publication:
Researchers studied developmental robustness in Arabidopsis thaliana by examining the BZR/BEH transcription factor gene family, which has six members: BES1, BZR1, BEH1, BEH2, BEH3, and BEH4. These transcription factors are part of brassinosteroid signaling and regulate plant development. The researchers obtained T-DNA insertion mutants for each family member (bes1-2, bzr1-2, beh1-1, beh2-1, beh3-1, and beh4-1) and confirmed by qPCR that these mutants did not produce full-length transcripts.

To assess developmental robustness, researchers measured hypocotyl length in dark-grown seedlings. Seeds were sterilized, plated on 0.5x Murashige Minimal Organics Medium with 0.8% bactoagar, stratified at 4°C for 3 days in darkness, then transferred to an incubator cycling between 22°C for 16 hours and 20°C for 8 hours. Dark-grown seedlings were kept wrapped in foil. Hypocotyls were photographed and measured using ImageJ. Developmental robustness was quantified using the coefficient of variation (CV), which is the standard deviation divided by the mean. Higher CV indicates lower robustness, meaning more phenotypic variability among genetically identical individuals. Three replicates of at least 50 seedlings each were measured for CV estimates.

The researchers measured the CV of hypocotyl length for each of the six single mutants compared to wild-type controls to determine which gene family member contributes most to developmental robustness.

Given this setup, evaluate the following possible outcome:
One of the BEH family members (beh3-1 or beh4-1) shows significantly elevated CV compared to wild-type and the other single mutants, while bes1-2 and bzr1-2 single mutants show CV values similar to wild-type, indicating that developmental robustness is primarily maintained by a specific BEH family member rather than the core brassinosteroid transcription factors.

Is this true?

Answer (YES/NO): YES